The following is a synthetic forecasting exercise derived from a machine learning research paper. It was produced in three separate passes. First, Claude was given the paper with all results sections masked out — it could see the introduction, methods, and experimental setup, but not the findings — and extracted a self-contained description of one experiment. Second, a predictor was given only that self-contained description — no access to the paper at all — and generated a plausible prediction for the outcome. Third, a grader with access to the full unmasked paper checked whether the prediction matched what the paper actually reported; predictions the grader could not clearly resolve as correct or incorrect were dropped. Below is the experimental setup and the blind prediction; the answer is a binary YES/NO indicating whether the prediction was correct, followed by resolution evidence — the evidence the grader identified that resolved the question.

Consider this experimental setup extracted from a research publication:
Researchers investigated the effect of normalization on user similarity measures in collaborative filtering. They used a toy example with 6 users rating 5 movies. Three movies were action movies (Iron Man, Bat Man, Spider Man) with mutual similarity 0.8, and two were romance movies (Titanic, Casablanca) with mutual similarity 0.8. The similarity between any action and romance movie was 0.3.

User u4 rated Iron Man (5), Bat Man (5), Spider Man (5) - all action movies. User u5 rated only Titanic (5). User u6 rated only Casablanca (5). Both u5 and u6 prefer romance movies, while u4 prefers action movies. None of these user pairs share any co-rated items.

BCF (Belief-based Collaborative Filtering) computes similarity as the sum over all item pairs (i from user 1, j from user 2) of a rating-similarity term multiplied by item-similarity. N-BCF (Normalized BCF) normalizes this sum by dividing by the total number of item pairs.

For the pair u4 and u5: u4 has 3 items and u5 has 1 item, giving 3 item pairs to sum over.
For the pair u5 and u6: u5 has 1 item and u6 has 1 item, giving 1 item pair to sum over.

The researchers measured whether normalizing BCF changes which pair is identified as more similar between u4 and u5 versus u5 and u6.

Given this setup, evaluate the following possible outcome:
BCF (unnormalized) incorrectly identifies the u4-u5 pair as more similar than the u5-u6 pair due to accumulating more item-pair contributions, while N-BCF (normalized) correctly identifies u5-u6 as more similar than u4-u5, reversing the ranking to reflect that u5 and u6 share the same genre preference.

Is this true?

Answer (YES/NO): YES